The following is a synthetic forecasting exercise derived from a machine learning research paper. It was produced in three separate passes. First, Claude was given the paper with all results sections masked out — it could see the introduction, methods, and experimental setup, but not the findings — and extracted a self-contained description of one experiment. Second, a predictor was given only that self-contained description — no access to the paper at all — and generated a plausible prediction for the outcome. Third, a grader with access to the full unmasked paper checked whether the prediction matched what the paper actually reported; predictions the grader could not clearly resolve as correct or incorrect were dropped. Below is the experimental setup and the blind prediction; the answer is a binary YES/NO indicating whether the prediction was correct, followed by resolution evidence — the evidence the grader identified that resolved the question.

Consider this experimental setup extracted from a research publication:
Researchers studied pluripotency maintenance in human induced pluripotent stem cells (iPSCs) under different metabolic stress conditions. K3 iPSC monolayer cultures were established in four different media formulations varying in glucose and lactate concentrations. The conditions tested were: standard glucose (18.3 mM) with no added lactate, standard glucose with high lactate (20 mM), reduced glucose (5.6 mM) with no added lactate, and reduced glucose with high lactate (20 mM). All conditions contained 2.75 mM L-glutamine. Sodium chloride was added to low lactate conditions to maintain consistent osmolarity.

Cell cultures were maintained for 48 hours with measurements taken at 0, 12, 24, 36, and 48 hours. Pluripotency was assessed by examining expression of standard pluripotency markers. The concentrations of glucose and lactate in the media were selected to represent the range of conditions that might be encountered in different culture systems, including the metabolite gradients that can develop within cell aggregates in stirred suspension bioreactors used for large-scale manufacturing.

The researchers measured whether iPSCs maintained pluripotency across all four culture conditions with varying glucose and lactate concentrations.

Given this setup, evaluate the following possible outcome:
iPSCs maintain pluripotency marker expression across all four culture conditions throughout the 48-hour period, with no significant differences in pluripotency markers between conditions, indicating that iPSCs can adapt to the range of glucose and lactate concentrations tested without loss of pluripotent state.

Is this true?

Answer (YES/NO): YES